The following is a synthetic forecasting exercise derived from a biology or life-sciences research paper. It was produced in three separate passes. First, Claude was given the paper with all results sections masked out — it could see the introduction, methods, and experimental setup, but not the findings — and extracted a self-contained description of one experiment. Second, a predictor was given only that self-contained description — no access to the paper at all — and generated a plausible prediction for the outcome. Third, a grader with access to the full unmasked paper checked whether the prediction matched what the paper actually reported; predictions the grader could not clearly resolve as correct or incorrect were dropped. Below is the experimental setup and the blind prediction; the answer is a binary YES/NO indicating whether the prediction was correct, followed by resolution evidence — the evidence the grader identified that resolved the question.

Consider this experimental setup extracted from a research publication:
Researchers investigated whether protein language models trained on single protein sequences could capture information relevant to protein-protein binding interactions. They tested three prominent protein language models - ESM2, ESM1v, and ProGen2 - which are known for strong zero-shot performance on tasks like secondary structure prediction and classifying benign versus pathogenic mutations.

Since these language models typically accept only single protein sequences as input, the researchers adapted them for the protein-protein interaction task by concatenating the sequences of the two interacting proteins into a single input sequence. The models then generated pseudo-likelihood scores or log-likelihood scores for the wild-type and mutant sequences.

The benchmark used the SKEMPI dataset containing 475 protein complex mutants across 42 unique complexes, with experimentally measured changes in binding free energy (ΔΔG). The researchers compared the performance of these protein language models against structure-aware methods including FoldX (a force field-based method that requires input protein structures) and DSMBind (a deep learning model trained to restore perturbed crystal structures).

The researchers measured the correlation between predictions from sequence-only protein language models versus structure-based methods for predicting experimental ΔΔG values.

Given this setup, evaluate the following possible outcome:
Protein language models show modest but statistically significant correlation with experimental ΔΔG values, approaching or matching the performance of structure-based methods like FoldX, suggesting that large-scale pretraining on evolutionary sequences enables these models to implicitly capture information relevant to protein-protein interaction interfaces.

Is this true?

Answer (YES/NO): NO